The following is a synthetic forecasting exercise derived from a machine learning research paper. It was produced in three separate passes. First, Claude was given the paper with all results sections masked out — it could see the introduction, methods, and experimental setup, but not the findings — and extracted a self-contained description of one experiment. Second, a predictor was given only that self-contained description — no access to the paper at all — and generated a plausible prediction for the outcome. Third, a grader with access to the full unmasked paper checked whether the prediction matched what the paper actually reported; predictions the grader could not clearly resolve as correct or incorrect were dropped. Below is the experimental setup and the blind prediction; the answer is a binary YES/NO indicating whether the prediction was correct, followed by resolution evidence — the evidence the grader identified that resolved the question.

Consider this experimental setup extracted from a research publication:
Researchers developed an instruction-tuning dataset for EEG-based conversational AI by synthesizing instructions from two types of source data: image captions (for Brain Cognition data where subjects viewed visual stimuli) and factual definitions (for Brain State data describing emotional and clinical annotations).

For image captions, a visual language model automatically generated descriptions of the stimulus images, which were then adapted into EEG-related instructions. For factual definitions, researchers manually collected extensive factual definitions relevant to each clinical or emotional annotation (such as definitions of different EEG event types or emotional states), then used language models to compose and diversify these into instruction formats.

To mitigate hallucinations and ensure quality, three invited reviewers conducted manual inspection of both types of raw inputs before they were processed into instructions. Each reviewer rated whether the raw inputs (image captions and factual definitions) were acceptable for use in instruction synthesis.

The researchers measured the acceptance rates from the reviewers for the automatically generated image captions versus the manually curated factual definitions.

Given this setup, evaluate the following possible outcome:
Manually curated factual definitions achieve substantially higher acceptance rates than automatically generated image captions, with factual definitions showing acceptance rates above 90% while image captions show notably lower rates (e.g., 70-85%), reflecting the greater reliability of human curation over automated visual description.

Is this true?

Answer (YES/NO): NO